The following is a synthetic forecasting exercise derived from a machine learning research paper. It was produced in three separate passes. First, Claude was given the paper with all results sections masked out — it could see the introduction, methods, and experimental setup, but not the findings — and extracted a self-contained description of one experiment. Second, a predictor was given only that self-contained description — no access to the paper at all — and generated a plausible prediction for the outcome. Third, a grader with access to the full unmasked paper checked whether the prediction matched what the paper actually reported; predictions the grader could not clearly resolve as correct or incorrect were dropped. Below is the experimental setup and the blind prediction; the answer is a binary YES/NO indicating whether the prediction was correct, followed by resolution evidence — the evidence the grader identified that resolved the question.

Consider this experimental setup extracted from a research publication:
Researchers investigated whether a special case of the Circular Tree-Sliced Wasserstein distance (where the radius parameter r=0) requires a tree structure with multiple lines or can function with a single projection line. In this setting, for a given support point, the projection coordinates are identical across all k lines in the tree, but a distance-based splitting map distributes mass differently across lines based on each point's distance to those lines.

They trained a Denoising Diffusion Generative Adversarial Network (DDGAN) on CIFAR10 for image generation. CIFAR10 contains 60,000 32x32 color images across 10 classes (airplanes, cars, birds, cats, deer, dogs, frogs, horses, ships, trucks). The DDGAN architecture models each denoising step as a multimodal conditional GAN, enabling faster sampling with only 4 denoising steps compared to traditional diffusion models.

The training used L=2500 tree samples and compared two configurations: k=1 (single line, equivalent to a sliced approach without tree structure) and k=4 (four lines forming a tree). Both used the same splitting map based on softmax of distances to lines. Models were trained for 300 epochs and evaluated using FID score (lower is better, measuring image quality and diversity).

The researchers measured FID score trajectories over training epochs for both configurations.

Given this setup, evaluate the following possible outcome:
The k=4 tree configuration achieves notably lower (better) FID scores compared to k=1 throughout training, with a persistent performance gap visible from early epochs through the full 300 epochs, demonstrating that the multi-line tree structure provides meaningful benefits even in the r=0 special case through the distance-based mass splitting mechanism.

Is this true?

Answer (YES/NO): NO